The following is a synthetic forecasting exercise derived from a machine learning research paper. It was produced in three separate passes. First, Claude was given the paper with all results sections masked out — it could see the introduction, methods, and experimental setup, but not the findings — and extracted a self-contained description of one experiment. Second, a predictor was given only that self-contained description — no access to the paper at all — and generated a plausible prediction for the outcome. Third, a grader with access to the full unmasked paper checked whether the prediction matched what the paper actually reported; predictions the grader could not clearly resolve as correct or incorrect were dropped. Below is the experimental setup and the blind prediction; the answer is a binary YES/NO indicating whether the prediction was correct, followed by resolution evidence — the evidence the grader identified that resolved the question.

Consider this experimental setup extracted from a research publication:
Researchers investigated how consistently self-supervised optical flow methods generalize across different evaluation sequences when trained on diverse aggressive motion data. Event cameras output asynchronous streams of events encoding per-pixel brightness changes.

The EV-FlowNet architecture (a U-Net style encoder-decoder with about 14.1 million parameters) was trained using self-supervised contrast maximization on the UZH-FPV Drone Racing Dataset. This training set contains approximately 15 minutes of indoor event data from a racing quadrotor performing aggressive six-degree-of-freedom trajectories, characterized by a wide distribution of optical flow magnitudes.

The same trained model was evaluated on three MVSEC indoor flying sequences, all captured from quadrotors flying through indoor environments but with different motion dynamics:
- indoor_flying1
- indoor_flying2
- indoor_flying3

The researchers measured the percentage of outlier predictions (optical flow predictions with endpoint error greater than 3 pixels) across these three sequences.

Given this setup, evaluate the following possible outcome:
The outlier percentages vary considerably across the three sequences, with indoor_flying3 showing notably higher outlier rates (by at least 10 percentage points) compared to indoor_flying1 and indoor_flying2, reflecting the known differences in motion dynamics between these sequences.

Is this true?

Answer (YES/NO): NO